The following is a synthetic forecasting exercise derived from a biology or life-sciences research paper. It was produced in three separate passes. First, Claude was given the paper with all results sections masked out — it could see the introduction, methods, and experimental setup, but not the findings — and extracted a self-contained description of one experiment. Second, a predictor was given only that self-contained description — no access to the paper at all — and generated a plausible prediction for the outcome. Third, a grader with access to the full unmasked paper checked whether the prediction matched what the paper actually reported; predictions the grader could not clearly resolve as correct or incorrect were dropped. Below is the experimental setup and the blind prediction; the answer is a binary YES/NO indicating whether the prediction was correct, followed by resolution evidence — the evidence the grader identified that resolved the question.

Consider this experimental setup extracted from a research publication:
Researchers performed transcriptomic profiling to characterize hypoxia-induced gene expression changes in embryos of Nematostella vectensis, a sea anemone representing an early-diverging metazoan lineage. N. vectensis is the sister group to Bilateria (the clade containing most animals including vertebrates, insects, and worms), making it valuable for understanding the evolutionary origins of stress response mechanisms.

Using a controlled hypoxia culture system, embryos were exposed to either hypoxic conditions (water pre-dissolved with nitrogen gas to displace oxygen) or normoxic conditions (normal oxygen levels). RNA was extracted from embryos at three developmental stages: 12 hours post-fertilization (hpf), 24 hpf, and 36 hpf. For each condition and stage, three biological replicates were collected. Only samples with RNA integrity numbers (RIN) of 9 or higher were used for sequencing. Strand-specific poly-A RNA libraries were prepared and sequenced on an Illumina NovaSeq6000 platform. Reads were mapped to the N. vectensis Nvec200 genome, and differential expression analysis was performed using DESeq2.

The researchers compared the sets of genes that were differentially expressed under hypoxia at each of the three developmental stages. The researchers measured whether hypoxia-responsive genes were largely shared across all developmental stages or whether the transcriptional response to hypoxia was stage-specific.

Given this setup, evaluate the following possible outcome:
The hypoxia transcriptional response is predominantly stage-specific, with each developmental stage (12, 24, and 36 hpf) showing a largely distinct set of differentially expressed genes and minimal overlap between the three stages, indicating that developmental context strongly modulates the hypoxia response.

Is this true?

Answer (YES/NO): YES